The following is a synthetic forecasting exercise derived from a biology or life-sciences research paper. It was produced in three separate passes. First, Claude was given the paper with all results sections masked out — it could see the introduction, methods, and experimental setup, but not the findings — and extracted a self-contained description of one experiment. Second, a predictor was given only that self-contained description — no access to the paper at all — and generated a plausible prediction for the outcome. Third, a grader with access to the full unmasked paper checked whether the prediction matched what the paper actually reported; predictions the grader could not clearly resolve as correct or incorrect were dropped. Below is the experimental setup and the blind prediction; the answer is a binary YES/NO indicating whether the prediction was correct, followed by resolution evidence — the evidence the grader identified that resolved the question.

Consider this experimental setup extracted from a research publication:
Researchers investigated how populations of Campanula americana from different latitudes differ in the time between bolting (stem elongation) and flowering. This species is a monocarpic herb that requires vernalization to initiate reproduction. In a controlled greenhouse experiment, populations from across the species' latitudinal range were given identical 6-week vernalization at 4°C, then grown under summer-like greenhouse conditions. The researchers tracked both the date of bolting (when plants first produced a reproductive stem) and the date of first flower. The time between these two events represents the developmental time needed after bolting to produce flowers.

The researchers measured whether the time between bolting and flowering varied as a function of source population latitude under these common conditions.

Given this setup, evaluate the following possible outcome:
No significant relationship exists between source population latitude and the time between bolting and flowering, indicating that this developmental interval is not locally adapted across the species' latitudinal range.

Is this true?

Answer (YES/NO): NO